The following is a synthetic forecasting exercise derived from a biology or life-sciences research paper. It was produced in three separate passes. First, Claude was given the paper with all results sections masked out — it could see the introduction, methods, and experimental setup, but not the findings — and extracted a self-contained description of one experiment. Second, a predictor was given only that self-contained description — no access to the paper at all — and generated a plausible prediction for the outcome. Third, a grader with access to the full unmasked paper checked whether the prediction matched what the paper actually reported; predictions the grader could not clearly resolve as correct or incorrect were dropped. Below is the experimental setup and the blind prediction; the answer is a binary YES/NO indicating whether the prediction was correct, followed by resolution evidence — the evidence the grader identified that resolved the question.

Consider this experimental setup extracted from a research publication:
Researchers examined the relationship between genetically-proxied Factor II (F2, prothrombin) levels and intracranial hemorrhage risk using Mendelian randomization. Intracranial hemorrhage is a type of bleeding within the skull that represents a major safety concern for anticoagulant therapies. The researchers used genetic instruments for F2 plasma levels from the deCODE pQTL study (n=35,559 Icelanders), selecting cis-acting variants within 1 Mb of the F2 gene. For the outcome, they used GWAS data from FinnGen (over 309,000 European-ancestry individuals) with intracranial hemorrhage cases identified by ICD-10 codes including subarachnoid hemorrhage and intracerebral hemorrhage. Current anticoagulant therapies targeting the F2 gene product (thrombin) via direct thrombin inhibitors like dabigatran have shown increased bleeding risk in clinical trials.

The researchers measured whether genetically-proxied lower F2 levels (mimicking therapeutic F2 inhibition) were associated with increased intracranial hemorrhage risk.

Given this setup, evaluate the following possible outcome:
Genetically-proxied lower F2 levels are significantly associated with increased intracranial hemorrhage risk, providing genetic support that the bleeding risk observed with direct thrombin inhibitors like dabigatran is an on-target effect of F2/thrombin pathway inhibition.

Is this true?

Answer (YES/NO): NO